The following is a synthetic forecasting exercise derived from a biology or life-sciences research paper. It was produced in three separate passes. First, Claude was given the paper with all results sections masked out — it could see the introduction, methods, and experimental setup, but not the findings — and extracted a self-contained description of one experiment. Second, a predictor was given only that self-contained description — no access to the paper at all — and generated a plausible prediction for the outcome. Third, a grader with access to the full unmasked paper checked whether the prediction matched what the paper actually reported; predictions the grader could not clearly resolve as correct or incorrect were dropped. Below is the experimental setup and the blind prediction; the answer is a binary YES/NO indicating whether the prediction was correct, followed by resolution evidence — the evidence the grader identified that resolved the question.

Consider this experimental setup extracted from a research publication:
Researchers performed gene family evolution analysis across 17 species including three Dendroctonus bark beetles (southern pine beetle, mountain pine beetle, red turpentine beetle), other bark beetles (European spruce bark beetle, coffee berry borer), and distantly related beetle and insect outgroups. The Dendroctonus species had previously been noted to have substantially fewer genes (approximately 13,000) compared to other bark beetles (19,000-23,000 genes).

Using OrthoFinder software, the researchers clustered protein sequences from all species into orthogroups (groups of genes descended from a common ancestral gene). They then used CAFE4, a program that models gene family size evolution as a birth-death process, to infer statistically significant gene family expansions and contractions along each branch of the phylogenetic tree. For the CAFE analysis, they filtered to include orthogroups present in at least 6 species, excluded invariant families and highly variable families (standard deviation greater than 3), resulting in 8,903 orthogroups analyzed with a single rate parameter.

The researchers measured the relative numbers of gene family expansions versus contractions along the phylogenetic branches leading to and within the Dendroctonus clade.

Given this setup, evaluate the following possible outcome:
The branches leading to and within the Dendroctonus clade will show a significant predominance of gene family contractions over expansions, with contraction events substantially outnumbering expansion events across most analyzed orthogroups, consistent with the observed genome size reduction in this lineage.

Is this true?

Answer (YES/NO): NO